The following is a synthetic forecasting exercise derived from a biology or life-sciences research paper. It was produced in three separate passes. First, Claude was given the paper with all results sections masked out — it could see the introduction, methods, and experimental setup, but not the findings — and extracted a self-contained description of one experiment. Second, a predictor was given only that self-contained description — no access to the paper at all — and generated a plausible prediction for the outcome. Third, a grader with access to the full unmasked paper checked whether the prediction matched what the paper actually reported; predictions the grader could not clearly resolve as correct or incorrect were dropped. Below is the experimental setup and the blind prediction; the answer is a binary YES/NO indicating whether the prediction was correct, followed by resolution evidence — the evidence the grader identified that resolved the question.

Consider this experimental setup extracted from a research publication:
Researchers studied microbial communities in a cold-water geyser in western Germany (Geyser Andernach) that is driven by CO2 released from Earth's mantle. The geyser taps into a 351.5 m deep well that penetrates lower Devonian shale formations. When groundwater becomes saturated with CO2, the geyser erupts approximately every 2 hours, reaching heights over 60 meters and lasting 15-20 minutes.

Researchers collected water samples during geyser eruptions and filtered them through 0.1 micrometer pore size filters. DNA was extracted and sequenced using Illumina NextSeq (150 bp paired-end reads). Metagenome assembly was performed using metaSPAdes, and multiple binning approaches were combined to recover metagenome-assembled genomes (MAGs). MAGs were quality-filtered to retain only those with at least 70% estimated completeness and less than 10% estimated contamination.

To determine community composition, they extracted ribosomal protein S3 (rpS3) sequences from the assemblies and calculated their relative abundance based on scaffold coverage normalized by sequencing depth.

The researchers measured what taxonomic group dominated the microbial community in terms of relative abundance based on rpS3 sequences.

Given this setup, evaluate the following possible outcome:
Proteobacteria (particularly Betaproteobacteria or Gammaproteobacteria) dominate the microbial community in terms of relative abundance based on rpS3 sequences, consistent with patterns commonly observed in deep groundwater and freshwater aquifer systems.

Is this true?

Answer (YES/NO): NO